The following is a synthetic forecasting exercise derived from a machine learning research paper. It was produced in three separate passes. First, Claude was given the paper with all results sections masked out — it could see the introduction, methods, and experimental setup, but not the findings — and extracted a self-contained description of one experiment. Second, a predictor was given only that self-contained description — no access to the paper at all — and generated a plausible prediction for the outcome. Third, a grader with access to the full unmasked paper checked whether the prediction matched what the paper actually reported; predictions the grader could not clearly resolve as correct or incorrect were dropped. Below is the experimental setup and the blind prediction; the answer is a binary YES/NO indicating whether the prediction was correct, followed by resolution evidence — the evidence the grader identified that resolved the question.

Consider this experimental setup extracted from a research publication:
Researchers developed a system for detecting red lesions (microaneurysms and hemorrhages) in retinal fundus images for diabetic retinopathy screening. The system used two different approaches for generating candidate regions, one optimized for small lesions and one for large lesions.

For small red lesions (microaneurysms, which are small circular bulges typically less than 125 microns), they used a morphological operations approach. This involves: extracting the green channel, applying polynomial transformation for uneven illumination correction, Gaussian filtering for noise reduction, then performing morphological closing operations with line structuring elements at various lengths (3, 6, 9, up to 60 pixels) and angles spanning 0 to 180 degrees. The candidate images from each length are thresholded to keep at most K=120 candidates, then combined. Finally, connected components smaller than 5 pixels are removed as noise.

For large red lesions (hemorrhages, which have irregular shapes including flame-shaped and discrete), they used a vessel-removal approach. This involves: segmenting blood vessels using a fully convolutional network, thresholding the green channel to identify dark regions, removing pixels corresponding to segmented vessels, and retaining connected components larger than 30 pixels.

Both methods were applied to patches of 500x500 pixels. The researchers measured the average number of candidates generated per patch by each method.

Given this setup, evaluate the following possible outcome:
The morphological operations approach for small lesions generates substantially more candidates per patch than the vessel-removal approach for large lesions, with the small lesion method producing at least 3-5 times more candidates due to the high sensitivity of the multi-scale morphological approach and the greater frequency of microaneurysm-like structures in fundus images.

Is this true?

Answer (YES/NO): NO